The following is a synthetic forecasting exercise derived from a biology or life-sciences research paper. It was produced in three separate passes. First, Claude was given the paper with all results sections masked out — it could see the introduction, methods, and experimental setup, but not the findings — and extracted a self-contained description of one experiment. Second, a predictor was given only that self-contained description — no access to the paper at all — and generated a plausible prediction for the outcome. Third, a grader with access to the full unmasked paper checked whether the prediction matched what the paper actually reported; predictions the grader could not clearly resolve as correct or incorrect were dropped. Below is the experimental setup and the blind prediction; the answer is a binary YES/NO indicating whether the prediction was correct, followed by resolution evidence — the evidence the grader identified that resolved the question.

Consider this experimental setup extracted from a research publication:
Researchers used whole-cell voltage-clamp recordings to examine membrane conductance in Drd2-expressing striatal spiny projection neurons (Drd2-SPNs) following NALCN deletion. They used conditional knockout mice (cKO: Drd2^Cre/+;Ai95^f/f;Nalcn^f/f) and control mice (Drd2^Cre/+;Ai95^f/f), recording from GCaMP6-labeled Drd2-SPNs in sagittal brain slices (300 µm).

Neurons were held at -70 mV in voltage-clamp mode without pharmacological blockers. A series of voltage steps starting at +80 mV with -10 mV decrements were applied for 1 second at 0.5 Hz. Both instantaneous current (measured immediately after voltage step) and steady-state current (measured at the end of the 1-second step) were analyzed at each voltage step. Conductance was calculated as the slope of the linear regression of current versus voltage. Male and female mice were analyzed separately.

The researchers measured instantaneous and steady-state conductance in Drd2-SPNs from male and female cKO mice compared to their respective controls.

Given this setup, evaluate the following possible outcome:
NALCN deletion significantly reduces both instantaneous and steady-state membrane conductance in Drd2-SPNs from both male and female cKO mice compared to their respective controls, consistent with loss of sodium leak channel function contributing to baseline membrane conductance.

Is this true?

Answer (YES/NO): NO